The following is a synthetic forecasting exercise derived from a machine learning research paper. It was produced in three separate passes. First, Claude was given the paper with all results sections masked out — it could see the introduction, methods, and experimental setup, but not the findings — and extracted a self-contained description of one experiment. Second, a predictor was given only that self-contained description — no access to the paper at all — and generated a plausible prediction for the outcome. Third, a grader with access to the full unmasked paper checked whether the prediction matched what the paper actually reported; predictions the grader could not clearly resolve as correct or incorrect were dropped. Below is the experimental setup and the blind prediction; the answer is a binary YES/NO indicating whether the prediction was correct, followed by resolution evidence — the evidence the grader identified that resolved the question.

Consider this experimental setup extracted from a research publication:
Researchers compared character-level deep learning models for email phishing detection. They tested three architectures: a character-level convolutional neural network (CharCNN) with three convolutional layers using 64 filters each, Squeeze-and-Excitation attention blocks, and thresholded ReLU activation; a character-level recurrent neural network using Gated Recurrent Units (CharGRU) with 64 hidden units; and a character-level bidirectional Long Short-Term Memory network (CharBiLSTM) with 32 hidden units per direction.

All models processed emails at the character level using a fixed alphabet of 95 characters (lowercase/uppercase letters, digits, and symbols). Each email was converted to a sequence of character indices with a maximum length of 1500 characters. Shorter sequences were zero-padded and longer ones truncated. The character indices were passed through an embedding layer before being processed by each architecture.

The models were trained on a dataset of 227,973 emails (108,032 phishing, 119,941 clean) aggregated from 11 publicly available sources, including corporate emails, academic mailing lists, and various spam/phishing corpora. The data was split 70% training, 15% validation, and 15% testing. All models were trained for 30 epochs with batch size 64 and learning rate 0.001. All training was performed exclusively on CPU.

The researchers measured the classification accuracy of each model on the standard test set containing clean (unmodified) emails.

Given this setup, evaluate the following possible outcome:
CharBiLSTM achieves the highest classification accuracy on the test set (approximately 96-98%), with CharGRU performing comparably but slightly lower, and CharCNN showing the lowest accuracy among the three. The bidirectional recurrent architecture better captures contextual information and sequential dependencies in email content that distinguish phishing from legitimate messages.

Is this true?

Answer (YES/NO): NO